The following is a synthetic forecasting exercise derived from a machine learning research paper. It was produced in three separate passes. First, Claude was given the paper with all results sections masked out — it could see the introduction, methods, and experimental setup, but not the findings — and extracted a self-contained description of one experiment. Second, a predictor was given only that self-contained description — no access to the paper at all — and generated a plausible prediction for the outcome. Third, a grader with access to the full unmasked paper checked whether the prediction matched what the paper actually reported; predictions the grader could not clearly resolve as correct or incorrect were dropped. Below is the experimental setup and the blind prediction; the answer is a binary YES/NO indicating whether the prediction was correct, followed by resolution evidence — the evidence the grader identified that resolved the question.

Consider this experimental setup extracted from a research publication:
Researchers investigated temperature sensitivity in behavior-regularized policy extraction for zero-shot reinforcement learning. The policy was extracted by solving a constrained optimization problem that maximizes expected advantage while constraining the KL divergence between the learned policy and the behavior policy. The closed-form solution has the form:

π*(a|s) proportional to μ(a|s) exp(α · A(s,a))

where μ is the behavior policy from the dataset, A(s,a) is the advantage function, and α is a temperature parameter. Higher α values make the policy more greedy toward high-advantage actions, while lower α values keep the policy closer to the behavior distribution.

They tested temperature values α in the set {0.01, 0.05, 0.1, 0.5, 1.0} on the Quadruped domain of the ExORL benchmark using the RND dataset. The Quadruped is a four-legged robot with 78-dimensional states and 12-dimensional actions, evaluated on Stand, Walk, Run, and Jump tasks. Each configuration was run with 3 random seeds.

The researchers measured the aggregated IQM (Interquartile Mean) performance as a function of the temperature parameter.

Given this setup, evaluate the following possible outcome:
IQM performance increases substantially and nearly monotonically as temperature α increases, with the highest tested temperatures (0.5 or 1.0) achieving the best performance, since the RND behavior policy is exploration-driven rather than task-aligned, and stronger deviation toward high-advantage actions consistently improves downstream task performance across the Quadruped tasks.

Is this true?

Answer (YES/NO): NO